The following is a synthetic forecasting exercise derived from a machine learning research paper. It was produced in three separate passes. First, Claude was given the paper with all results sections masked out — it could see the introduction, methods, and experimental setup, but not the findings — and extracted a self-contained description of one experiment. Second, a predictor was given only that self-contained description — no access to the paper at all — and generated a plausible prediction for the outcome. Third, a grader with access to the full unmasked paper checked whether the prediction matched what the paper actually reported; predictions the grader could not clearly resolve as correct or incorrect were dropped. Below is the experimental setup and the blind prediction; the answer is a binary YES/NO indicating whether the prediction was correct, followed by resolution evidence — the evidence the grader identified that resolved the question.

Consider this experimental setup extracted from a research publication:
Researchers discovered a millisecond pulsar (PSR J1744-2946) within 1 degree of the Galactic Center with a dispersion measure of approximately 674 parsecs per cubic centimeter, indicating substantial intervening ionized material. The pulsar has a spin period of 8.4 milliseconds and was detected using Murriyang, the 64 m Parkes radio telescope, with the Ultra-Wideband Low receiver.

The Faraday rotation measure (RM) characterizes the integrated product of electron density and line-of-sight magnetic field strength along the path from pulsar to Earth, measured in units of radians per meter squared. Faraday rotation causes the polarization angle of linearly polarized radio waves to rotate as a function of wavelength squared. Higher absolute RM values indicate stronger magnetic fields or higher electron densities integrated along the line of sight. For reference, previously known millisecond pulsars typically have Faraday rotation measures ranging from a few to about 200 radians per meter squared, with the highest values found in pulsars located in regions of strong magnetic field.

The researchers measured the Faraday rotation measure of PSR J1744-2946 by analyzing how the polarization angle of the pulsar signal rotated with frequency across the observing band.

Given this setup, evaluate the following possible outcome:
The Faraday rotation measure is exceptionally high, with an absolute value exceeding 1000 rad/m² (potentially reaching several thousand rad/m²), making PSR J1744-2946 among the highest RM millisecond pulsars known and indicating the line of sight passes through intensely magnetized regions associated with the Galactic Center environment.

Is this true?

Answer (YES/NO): YES